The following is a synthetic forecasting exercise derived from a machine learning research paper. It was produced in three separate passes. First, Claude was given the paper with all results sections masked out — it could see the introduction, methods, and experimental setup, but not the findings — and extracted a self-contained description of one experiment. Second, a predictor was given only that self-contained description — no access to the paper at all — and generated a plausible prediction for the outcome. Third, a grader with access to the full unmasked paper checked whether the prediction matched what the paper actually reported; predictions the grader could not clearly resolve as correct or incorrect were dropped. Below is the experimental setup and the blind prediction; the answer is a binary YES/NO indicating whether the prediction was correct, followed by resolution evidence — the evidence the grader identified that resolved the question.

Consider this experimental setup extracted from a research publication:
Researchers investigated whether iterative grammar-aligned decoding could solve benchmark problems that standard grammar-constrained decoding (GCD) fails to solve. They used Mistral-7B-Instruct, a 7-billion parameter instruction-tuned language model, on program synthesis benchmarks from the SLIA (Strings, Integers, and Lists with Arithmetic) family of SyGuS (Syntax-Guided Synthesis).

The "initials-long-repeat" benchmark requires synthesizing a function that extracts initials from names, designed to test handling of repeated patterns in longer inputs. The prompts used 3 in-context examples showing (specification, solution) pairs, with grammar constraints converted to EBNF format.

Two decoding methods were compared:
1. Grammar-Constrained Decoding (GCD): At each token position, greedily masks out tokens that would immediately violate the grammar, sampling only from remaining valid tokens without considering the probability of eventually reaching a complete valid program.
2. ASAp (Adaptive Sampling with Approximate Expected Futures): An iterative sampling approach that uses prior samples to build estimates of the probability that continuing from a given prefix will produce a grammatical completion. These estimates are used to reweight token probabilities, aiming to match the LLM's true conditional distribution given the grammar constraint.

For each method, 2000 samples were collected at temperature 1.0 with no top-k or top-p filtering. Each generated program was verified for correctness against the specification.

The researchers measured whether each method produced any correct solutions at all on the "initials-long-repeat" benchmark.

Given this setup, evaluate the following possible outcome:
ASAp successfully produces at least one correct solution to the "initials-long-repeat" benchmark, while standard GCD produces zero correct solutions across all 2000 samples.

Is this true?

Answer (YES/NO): YES